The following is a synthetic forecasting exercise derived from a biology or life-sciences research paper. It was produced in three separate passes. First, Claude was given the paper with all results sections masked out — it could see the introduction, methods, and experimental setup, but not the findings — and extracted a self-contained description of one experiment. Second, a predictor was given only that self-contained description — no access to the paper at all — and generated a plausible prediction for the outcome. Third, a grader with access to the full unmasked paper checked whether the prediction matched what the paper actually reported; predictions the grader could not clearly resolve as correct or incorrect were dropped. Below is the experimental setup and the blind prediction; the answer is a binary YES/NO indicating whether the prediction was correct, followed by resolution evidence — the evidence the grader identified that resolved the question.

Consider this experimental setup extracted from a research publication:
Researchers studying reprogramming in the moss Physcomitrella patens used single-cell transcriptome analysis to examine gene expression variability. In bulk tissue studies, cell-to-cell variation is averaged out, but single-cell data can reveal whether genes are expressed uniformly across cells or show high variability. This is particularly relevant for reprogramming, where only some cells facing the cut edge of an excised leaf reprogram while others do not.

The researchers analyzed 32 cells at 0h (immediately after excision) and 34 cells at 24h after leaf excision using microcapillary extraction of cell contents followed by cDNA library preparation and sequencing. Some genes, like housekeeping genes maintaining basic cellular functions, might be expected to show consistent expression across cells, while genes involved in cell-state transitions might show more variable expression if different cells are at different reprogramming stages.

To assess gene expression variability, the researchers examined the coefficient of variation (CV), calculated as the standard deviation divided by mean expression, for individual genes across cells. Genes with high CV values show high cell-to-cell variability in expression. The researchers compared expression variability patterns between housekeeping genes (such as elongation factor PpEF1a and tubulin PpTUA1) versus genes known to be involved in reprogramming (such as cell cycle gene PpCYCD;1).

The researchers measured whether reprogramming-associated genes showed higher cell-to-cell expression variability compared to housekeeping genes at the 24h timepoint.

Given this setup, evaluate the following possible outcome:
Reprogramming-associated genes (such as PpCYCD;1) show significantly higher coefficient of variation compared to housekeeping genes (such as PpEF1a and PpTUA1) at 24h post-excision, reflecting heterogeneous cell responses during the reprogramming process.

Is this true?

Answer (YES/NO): YES